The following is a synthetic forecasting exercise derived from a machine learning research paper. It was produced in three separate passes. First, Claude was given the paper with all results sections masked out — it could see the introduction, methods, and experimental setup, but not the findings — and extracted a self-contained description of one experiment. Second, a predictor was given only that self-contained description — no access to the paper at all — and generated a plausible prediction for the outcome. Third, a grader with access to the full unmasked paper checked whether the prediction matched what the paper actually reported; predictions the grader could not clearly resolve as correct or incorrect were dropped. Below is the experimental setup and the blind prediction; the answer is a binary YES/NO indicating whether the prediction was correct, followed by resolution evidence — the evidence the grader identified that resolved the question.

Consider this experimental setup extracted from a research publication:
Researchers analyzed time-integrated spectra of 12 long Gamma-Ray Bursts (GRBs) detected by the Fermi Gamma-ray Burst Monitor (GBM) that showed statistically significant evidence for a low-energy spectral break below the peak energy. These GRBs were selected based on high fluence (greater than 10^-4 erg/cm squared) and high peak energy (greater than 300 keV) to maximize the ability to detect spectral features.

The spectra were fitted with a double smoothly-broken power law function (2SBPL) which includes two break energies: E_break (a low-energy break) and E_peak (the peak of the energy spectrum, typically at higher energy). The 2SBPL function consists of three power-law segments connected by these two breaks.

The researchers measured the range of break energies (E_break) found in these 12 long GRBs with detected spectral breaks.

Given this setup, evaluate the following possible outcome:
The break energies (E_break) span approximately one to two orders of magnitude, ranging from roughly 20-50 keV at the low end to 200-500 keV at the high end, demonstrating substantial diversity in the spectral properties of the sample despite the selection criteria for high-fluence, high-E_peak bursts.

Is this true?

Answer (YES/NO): NO